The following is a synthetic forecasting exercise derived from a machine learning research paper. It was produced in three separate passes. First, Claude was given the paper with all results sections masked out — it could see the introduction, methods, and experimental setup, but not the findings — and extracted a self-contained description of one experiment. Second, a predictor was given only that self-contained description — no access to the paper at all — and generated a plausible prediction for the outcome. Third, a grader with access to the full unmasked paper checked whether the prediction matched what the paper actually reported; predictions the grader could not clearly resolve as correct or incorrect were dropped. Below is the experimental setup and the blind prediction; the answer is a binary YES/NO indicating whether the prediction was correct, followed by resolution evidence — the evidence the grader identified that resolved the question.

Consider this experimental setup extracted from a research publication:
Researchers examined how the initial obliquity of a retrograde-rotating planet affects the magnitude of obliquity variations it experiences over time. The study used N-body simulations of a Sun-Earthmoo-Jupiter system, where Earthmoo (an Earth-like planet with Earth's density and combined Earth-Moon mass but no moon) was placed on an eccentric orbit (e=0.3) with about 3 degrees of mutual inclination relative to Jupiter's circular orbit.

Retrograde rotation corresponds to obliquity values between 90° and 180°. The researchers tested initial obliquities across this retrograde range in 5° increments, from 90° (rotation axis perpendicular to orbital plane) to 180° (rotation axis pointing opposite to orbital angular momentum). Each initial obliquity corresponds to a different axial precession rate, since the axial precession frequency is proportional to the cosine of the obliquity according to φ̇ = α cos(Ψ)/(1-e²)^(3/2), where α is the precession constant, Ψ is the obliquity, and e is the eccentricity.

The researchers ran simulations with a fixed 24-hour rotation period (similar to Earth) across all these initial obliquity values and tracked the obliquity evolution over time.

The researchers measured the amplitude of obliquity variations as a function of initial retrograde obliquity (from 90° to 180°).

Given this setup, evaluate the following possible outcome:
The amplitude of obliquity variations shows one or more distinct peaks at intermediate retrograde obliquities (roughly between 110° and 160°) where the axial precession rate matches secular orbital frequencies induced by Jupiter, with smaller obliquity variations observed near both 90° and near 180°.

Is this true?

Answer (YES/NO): NO